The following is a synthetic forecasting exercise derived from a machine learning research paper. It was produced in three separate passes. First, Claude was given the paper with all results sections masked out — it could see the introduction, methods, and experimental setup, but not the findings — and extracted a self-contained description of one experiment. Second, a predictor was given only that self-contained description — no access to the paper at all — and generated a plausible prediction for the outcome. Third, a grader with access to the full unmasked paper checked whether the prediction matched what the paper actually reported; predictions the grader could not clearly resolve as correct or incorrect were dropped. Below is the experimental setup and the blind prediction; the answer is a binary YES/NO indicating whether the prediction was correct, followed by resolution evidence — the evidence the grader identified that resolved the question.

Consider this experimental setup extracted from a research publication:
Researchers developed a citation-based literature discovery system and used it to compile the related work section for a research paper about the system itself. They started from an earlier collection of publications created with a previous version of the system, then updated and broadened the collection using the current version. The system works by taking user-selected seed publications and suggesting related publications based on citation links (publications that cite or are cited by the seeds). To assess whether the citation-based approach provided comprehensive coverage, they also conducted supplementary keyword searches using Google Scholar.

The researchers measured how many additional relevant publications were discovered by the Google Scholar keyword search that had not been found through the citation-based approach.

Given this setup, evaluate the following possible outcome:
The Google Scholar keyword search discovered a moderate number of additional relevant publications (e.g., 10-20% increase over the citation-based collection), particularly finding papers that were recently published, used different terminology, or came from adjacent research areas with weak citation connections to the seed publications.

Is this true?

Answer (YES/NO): NO